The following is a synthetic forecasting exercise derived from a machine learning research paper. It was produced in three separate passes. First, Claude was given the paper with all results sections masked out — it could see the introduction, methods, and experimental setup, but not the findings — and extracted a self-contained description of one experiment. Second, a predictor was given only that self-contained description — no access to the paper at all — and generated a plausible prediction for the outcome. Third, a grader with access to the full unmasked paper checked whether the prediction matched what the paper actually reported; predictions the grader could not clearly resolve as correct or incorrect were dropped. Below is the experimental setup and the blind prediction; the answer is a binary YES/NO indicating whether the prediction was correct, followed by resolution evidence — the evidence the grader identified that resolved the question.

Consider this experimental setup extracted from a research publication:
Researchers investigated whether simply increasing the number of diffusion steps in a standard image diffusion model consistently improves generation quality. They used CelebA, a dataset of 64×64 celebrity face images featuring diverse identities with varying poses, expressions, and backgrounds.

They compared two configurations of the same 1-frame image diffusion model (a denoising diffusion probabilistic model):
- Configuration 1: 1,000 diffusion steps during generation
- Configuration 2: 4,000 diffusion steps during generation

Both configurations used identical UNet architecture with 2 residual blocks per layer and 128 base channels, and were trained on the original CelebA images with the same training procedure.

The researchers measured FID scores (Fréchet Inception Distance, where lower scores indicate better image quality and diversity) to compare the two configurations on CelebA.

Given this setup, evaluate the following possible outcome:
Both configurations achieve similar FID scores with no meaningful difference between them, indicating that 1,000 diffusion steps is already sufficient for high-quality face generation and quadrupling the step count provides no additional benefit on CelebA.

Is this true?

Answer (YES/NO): NO